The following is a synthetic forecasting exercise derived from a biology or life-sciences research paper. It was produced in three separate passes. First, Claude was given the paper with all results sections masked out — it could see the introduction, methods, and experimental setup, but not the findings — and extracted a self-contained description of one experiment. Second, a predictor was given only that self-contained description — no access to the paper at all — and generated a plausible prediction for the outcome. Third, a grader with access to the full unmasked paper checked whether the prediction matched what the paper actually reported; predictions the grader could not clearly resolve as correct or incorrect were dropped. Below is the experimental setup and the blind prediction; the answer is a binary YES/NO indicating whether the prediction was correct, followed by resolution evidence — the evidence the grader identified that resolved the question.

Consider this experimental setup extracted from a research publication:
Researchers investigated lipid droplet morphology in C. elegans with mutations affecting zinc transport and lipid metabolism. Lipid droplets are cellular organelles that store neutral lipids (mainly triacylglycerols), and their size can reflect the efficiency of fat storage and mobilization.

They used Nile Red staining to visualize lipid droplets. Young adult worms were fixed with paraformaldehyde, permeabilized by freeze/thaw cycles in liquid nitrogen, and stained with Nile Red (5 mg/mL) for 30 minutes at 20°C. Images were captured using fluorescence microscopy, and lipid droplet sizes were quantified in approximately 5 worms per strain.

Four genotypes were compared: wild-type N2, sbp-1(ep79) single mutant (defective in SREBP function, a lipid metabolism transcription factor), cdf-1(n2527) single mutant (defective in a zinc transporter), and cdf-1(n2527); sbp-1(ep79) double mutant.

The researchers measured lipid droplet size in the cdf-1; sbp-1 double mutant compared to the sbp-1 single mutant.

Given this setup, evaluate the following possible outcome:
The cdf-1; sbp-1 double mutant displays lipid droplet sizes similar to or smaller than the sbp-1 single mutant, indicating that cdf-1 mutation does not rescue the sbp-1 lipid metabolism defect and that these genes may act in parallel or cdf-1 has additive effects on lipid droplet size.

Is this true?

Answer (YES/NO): NO